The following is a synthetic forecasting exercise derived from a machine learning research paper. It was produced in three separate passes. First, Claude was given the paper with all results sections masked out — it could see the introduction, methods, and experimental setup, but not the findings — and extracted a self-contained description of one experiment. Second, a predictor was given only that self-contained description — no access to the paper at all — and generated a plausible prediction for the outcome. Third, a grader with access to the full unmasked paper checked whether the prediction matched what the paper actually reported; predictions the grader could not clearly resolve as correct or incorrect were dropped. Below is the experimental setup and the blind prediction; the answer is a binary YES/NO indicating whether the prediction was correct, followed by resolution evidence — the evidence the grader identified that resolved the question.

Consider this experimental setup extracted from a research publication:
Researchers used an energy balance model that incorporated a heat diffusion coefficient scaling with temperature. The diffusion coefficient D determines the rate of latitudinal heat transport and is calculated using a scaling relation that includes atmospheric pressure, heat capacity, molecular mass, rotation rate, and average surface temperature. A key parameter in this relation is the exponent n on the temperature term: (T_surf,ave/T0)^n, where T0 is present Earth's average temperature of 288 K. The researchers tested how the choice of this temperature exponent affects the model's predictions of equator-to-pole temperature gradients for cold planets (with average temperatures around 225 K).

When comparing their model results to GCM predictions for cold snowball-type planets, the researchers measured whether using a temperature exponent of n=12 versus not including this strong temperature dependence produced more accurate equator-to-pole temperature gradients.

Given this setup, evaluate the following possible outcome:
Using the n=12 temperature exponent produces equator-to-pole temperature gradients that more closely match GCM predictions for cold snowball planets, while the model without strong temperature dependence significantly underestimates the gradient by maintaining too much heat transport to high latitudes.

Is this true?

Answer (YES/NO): YES